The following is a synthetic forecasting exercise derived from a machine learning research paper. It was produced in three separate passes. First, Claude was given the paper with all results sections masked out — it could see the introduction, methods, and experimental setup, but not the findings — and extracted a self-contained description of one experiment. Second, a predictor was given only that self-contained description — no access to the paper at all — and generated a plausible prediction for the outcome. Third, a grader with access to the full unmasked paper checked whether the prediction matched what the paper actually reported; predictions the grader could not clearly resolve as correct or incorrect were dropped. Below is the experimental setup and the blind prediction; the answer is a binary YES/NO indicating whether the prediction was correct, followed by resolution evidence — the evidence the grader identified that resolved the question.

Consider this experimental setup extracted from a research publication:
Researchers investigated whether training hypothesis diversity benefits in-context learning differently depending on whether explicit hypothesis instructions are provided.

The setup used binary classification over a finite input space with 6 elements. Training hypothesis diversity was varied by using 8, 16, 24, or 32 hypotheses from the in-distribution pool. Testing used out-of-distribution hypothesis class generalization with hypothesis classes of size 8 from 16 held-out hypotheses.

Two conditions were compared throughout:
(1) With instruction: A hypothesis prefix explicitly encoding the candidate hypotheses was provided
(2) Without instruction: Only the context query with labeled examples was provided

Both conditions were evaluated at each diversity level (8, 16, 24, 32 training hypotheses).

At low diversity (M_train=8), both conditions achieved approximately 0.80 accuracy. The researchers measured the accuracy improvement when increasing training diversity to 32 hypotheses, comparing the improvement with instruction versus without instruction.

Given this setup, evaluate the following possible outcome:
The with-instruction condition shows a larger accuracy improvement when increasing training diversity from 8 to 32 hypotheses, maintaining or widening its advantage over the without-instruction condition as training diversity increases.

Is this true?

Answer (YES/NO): YES